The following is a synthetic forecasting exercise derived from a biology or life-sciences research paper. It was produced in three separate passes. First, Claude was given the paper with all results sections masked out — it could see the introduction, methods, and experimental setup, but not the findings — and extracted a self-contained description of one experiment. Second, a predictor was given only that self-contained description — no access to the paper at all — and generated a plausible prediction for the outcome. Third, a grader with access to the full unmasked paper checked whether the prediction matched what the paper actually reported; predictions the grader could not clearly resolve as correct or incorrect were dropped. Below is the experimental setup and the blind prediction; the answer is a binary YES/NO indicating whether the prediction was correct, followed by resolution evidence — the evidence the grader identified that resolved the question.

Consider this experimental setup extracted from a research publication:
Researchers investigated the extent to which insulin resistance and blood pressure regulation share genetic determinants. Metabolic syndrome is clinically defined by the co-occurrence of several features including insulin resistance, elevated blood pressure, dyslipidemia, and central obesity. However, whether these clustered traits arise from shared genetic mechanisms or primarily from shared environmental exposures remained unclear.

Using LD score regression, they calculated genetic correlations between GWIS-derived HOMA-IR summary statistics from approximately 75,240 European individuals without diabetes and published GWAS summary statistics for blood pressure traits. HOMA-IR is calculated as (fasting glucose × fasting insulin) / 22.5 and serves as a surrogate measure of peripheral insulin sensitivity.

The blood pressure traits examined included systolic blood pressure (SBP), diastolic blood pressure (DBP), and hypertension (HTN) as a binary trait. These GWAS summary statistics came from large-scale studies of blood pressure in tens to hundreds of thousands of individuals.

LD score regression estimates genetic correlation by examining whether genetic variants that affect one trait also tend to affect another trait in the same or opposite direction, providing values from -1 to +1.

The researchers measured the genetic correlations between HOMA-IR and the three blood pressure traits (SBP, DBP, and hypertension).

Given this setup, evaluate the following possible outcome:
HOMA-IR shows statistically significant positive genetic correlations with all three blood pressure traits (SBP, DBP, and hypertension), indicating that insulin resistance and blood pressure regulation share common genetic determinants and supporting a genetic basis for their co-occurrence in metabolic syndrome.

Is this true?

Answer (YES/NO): NO